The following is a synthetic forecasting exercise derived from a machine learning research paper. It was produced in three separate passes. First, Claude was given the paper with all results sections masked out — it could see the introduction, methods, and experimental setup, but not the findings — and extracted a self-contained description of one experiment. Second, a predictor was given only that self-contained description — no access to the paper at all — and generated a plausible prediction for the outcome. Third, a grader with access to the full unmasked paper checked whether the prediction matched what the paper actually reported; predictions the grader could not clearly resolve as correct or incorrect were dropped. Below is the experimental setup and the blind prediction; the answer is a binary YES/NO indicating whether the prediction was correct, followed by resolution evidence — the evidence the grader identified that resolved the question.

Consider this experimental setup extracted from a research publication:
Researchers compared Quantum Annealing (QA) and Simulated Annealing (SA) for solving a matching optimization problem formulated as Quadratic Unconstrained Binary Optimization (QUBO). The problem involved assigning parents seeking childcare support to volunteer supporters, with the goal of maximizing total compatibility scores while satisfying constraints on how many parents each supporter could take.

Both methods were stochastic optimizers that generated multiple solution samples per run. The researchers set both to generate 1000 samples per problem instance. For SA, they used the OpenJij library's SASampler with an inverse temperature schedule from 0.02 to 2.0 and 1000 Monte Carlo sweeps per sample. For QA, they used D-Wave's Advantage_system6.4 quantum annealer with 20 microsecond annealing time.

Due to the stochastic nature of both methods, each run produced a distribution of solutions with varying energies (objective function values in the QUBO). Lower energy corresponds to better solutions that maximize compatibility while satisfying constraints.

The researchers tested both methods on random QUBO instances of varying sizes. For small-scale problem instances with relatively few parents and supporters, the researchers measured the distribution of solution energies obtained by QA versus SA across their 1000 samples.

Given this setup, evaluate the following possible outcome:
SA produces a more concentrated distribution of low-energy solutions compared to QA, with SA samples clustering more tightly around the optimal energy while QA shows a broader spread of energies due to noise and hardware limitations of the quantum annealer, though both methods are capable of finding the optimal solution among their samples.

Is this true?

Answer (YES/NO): YES